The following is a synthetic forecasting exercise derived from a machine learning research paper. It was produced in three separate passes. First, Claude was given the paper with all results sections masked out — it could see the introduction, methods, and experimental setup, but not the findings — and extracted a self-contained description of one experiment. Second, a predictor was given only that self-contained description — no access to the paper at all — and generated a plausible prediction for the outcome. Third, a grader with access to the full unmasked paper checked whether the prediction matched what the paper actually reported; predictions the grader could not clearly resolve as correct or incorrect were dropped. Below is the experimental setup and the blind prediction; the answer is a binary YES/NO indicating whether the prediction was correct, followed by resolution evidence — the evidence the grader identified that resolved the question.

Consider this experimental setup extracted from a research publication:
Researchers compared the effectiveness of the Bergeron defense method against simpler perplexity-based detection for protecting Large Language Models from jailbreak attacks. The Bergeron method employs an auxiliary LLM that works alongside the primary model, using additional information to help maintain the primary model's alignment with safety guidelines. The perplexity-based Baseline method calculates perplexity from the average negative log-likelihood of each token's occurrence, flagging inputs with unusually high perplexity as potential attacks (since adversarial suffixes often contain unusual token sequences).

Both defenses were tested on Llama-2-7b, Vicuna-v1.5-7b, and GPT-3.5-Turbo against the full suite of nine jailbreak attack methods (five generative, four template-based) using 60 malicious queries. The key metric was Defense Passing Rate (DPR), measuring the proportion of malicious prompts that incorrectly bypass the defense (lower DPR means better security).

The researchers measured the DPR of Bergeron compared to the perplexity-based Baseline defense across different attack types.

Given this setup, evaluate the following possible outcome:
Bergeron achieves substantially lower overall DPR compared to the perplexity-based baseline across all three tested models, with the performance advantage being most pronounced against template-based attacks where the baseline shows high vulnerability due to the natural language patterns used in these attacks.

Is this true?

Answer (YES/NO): NO